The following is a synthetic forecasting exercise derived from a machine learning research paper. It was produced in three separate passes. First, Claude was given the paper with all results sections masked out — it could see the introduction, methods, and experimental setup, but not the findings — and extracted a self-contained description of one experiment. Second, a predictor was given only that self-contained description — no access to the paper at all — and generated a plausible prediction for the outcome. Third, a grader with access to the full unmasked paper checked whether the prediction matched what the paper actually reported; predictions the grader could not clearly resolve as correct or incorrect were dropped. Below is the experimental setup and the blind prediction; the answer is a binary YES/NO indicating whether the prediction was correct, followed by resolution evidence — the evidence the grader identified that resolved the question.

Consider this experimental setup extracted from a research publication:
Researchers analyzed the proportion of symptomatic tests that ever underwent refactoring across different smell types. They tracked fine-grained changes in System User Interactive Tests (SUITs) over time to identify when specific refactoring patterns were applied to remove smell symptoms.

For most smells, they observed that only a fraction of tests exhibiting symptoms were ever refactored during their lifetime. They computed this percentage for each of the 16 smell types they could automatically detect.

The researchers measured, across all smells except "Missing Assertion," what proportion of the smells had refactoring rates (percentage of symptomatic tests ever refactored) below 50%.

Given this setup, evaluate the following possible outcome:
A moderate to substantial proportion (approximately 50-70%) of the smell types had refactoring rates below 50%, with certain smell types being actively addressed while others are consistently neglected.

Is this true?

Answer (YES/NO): NO